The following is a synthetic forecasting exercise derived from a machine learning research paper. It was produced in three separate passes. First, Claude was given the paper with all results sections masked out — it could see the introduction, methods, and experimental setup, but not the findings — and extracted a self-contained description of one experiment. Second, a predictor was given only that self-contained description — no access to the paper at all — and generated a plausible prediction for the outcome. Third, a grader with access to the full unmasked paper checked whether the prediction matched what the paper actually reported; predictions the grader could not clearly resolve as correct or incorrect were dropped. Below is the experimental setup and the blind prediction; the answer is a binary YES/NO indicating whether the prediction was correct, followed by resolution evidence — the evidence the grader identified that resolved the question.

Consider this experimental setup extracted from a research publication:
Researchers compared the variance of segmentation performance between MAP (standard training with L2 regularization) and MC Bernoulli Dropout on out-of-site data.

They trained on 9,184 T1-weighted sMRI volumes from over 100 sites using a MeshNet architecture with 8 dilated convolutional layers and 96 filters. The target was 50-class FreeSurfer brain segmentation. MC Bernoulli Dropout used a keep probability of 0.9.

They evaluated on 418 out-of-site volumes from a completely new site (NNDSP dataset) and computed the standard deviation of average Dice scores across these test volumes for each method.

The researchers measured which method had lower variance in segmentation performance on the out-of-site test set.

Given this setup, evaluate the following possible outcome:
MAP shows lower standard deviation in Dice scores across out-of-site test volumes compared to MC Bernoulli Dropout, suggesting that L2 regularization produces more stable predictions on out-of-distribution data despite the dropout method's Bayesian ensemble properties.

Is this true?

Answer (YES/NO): NO